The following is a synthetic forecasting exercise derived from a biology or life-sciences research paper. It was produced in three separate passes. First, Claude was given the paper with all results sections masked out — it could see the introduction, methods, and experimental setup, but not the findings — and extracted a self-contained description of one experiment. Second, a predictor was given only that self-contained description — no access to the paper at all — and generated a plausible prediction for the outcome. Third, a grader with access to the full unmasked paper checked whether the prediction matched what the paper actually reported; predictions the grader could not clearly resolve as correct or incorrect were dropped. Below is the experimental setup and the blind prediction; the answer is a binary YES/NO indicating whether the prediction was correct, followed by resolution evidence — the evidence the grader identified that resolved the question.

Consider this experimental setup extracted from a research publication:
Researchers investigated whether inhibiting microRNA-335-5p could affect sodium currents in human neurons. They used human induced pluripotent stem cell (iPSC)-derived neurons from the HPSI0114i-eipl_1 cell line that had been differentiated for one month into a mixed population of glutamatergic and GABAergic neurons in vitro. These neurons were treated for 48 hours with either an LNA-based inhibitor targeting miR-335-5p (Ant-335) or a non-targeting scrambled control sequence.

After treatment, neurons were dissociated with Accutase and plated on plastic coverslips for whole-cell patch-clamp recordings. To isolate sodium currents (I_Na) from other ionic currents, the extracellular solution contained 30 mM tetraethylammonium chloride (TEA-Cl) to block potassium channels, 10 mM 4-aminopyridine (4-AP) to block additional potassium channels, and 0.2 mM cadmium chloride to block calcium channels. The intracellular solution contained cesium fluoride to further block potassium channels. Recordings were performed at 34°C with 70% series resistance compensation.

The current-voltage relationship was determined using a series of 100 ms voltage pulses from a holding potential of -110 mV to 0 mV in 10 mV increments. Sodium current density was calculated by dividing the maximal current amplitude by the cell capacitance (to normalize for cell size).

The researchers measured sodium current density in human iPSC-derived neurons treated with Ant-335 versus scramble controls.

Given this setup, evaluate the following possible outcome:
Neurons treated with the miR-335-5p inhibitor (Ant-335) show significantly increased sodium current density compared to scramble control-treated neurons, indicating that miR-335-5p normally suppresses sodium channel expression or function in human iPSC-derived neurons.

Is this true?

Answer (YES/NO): YES